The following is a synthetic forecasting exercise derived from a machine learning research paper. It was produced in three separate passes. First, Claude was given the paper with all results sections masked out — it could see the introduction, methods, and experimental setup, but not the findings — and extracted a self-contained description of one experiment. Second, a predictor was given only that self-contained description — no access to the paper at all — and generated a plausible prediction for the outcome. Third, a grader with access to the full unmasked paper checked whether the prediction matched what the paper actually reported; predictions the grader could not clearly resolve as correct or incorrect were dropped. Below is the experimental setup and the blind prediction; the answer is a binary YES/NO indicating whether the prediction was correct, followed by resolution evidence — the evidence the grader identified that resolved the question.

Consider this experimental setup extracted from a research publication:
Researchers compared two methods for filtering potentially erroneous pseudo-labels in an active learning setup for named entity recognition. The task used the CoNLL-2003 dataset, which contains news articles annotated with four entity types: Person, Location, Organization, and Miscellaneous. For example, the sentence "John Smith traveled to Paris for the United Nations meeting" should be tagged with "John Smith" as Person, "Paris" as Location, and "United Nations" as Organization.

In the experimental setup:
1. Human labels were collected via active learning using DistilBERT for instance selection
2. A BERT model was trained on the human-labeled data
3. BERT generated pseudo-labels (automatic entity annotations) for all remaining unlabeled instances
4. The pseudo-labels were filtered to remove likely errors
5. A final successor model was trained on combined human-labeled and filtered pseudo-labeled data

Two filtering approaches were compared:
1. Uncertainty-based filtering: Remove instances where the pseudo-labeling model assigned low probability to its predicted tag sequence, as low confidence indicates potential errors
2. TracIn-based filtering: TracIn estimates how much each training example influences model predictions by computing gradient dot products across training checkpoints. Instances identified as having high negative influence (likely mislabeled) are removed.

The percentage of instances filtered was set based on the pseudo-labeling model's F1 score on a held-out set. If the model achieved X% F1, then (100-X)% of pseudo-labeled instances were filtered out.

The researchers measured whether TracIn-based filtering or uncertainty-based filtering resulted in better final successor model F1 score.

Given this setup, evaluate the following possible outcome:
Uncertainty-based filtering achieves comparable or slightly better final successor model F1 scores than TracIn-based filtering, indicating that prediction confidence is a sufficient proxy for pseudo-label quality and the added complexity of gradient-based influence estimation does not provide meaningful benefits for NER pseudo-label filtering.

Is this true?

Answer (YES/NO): NO